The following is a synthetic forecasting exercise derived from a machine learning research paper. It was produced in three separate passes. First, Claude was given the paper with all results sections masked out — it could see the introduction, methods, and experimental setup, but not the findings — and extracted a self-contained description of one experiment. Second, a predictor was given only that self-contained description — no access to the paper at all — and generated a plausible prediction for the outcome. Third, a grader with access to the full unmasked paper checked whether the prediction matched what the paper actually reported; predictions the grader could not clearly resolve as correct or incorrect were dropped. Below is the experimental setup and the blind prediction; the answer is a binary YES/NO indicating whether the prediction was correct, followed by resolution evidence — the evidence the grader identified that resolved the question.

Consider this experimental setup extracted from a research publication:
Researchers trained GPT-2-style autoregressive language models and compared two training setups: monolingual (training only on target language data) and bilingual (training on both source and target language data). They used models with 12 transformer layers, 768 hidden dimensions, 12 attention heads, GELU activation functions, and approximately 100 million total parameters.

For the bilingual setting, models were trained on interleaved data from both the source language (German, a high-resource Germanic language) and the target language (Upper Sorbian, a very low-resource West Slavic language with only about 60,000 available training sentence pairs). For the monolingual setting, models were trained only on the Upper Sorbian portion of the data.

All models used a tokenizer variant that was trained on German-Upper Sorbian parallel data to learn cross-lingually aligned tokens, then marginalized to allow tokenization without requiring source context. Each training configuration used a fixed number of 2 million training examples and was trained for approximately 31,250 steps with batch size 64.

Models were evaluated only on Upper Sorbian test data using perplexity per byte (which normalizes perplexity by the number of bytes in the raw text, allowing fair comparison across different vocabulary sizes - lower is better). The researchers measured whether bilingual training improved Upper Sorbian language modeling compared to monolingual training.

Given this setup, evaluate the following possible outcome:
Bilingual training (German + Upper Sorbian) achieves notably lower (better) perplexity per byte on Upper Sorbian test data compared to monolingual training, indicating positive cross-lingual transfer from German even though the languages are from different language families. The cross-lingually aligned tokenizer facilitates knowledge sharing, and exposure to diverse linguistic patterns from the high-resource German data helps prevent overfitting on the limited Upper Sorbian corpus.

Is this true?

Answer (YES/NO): YES